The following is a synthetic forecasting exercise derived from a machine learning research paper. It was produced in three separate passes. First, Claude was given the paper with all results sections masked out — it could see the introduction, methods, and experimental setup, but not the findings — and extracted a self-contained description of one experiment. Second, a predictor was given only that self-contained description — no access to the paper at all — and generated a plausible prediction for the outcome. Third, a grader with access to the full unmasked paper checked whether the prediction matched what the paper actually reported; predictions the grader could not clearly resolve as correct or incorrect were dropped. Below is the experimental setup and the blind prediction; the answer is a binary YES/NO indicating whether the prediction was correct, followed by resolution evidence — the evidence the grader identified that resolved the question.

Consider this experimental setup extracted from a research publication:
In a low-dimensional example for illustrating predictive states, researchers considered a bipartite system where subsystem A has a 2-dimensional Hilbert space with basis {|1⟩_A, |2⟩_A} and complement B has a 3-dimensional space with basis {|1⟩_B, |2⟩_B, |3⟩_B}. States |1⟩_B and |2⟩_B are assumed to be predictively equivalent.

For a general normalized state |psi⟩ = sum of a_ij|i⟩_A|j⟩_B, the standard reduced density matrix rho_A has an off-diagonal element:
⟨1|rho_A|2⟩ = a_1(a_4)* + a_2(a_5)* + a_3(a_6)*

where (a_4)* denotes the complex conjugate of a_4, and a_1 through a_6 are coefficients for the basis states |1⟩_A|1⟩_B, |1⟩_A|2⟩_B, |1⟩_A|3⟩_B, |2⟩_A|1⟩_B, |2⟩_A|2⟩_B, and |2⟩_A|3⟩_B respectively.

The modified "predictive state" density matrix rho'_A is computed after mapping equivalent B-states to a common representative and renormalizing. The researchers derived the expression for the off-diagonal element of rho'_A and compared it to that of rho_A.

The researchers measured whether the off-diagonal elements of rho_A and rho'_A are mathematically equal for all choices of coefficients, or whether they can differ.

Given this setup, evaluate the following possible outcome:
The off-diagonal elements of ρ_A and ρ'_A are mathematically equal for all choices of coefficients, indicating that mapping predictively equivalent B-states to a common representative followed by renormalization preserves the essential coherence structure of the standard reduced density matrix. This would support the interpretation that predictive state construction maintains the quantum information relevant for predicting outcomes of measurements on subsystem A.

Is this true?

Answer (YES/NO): NO